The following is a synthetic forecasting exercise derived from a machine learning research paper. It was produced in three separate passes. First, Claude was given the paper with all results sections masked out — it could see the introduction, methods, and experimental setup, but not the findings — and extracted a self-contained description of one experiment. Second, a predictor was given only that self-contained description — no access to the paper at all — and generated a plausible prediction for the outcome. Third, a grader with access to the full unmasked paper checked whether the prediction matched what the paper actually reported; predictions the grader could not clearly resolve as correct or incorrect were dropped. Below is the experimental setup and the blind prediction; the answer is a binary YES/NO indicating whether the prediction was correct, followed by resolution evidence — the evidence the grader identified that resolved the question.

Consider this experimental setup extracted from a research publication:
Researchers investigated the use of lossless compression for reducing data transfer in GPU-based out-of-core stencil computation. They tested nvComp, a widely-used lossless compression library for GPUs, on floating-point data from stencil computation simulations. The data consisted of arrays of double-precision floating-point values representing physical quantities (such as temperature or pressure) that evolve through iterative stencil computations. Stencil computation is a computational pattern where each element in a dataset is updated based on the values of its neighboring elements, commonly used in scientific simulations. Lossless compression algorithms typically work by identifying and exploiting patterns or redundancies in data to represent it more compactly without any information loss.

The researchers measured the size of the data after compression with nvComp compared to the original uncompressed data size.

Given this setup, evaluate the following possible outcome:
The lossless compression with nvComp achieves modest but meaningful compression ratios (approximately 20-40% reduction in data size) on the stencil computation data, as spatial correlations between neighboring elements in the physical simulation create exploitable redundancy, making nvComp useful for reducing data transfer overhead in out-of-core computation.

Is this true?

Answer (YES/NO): NO